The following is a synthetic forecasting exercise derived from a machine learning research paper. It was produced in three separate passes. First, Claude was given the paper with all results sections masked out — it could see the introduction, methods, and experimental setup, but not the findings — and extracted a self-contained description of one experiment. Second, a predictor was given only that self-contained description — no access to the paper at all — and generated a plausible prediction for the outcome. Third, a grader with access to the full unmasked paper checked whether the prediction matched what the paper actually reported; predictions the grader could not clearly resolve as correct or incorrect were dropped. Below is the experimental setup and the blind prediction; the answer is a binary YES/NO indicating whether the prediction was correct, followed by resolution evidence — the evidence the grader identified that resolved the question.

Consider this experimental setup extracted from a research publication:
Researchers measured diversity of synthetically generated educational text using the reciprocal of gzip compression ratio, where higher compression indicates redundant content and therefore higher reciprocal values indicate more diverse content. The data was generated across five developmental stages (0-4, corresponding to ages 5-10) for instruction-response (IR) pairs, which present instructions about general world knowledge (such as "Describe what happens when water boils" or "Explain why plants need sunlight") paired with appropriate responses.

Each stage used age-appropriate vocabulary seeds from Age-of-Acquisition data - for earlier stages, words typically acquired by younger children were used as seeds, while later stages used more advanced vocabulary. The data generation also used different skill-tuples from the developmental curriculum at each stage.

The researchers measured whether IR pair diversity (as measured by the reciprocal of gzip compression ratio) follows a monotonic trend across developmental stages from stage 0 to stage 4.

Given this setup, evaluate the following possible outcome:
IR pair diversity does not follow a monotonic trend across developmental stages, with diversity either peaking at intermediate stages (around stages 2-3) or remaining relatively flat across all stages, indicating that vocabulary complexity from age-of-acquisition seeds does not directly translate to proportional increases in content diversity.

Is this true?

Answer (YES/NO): NO